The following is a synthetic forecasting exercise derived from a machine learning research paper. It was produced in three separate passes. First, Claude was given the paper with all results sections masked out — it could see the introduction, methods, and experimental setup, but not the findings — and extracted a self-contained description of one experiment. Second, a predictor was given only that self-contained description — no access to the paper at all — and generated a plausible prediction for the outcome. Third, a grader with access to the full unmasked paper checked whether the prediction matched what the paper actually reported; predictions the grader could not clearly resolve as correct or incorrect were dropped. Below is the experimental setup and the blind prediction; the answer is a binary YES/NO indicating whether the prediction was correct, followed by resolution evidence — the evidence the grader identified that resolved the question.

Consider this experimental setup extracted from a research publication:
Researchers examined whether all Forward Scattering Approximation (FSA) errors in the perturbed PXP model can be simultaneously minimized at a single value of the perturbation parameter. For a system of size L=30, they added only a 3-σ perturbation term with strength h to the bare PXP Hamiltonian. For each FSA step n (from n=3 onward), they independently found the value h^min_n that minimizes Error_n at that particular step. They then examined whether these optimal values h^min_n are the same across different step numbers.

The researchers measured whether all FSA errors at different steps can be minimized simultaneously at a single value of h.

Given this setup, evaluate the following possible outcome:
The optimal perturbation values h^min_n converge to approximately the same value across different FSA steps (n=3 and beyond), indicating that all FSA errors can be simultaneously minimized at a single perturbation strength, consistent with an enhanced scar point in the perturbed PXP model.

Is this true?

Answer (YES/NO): NO